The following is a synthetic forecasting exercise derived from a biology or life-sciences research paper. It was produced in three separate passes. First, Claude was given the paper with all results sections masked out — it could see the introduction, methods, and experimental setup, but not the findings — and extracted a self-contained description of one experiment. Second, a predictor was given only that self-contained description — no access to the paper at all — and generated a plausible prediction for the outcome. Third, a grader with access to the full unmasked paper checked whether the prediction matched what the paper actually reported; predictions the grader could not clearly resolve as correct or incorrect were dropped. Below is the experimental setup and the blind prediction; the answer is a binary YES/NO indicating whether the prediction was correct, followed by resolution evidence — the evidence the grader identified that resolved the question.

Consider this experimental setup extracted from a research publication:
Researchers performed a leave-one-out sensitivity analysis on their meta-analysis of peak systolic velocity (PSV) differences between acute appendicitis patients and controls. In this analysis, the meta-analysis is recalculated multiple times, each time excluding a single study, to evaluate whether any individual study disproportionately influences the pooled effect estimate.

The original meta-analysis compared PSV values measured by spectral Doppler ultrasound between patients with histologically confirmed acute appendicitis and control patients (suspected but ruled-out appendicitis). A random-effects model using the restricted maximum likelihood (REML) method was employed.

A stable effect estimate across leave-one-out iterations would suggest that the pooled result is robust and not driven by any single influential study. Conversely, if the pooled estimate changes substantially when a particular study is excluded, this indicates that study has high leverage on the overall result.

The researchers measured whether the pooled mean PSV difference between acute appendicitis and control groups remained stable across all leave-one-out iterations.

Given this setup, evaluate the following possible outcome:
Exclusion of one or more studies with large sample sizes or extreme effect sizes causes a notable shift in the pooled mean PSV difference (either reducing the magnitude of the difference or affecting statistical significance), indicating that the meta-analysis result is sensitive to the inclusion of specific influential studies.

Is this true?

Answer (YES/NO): NO